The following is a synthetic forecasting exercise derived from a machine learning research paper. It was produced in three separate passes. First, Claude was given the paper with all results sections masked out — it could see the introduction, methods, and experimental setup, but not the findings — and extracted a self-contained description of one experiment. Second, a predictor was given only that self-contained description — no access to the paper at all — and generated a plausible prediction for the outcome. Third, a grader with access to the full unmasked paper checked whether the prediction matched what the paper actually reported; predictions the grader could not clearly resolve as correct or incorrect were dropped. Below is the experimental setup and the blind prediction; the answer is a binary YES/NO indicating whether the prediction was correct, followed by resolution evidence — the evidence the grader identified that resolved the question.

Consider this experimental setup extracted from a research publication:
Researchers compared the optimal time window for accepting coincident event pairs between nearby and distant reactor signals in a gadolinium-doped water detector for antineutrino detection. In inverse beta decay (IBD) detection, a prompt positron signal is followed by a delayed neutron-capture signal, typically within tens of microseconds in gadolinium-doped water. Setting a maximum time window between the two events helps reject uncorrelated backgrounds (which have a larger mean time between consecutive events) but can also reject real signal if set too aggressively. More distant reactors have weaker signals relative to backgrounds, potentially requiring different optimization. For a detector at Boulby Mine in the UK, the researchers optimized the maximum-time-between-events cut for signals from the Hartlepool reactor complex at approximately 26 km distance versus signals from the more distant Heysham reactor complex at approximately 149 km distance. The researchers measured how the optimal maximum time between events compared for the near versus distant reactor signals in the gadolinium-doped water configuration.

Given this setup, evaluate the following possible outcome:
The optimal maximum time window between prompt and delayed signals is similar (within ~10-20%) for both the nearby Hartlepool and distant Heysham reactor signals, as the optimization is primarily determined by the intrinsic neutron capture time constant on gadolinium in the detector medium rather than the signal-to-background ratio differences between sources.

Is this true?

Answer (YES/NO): NO